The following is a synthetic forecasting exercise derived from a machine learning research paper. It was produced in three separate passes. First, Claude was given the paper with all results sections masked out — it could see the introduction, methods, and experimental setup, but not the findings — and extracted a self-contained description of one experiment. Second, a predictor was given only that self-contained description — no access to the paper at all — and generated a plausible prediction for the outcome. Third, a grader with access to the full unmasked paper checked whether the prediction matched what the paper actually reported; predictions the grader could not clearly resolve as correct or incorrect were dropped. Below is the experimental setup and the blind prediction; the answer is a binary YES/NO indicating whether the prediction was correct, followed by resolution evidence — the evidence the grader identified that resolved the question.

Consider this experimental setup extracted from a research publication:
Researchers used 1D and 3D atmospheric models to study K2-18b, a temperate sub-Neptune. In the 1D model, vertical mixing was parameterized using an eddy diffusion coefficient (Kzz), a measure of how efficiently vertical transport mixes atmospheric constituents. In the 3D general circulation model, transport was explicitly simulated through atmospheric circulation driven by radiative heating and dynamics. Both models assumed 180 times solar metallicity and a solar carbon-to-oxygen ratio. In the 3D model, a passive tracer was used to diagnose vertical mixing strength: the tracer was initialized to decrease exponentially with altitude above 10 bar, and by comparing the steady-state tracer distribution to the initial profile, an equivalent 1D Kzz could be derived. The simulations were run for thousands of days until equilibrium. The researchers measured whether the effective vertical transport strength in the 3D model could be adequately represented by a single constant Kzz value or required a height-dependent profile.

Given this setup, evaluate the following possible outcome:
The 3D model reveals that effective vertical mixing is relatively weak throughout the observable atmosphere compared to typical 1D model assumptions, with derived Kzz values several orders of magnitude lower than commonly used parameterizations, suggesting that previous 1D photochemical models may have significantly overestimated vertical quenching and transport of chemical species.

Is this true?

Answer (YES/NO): NO